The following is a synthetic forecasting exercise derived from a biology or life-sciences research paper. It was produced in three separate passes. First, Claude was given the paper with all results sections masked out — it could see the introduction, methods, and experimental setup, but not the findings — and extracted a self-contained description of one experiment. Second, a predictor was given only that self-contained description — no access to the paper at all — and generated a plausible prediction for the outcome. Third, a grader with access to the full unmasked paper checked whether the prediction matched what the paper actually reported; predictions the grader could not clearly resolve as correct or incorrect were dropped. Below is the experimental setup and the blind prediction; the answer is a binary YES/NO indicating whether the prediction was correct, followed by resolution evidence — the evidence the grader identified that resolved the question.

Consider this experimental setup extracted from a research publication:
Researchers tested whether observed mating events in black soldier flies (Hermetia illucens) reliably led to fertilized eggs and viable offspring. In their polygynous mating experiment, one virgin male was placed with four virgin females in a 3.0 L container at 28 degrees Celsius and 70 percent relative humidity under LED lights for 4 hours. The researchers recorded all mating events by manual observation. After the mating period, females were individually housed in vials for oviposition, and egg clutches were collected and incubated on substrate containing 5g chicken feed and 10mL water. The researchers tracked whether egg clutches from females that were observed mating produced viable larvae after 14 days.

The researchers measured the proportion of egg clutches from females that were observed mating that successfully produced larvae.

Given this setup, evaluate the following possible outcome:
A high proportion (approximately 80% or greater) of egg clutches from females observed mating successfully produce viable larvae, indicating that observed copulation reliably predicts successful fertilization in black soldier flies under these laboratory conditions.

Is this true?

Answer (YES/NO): YES